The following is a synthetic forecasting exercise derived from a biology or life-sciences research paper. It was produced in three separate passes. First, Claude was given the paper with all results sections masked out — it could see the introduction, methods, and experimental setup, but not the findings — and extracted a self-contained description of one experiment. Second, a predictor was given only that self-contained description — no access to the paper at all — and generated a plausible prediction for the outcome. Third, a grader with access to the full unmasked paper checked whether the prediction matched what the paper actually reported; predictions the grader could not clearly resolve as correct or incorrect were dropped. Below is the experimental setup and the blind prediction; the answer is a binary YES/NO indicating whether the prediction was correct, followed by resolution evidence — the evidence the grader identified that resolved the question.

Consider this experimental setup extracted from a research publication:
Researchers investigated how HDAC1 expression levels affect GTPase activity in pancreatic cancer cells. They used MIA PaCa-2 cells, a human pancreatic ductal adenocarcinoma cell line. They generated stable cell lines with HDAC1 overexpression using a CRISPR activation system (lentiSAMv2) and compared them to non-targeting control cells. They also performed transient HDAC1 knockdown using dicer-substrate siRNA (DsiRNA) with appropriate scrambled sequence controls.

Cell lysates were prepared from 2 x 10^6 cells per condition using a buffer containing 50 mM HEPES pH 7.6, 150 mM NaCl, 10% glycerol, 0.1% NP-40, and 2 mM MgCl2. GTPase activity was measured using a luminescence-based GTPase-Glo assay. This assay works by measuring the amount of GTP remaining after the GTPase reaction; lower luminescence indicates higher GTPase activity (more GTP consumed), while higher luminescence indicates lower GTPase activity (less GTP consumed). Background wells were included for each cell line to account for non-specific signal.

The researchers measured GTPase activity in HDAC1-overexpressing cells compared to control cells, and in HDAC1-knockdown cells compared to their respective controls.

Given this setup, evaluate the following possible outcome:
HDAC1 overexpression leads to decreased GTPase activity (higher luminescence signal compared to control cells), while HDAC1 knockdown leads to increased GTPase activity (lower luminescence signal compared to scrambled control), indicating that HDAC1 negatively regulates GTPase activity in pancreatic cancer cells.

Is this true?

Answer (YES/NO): NO